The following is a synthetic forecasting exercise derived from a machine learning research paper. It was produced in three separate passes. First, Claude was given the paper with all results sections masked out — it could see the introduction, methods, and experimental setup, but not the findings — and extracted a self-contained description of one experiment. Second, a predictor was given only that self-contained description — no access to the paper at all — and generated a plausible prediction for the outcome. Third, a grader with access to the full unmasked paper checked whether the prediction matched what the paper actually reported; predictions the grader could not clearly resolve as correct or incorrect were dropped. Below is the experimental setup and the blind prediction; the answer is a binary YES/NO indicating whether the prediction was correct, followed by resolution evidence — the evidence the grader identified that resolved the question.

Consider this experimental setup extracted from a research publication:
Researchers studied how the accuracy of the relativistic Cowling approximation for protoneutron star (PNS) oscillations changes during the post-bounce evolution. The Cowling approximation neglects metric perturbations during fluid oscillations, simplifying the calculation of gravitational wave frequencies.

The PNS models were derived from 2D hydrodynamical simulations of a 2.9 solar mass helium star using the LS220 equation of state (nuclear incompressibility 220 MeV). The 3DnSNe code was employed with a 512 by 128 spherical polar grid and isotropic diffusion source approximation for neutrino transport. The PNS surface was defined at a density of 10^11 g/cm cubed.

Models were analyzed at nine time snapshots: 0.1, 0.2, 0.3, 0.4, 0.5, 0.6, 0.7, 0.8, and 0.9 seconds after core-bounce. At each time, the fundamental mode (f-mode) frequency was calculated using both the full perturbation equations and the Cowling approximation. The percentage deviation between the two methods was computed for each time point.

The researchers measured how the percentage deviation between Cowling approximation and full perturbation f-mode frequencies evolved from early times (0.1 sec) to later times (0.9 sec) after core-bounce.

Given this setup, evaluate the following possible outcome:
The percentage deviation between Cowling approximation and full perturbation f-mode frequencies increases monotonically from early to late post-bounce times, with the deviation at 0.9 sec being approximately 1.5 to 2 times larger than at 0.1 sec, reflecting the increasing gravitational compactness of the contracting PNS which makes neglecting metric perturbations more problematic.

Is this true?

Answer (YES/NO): NO